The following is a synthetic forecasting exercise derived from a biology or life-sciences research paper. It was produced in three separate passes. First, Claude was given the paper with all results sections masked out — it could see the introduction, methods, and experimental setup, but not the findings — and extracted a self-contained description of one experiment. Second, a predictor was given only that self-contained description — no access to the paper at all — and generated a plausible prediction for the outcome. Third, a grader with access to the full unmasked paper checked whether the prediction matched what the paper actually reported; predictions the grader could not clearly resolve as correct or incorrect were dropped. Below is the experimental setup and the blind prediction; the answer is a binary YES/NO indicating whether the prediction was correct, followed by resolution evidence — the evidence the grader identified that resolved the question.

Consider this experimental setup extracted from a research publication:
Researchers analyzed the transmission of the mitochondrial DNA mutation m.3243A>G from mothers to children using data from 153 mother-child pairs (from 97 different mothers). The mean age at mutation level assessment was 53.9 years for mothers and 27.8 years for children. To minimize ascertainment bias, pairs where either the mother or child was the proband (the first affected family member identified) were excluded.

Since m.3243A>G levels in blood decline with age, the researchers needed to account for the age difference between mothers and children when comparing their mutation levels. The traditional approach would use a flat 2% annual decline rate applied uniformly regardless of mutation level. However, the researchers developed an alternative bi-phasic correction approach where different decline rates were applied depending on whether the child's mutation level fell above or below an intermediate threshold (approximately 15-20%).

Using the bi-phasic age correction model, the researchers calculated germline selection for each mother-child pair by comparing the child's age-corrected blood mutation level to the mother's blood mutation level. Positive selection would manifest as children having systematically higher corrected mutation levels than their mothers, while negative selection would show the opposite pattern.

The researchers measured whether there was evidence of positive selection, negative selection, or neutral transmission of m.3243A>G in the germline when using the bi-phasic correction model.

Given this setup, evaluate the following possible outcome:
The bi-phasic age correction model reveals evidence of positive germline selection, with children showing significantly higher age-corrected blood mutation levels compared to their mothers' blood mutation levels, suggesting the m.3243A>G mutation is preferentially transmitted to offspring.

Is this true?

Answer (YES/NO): YES